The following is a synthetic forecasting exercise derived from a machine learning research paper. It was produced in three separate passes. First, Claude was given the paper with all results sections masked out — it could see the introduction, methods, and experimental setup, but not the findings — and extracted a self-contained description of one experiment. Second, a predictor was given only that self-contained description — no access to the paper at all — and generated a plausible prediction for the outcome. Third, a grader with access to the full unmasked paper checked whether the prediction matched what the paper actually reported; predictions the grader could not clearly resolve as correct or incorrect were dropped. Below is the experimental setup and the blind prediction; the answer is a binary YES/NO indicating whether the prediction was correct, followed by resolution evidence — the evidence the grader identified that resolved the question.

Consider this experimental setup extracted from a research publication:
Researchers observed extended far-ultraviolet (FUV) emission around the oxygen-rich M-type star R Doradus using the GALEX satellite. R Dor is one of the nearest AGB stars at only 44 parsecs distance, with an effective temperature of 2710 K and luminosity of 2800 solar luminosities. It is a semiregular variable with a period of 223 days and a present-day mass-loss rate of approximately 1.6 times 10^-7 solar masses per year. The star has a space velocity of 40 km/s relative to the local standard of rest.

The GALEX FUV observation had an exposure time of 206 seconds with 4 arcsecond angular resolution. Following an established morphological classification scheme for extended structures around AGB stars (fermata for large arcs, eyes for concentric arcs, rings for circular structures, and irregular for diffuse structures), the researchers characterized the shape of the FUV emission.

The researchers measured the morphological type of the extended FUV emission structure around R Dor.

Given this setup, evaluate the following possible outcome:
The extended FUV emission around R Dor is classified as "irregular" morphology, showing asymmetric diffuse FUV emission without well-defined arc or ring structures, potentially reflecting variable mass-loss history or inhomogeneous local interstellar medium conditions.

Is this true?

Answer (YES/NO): NO